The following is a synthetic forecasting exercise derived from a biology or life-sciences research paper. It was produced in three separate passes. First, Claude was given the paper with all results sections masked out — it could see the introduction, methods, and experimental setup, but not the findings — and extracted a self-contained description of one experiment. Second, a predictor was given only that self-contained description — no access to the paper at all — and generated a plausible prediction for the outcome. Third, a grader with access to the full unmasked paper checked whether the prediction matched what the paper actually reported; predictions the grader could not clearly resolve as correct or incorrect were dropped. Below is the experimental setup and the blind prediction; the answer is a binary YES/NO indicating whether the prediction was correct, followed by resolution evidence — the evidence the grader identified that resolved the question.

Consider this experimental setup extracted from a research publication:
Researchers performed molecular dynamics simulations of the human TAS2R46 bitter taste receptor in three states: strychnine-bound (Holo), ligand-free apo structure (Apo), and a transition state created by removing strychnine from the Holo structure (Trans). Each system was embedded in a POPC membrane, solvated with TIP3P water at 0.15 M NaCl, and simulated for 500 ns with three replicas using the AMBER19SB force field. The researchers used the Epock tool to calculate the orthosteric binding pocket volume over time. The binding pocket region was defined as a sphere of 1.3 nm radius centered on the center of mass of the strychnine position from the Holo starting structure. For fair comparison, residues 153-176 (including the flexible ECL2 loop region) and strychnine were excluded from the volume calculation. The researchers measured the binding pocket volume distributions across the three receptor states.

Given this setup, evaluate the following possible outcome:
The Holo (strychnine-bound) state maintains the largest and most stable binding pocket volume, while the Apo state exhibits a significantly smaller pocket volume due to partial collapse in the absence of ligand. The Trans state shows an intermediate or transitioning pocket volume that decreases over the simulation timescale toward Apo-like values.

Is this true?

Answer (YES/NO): NO